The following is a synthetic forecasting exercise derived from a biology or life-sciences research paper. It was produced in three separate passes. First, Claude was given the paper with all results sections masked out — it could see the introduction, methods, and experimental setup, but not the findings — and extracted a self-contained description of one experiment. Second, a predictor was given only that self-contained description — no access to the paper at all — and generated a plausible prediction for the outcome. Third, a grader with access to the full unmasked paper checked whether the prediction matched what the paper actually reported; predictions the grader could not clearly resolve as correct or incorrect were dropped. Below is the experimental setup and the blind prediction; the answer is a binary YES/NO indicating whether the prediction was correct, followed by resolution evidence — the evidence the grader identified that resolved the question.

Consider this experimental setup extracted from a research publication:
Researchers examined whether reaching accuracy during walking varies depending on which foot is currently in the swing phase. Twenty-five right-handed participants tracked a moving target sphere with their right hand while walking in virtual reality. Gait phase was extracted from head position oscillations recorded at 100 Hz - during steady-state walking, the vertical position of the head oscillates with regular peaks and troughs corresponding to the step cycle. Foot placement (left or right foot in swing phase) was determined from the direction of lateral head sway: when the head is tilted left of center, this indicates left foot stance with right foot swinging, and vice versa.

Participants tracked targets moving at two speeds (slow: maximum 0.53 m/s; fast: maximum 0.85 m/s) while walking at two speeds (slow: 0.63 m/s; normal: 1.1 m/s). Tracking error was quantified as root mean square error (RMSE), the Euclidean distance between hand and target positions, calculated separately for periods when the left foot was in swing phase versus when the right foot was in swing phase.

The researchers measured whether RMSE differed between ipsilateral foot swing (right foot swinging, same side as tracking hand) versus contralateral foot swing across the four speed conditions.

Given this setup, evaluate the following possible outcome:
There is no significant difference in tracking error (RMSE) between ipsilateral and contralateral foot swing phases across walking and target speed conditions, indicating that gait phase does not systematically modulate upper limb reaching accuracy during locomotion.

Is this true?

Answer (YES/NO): NO